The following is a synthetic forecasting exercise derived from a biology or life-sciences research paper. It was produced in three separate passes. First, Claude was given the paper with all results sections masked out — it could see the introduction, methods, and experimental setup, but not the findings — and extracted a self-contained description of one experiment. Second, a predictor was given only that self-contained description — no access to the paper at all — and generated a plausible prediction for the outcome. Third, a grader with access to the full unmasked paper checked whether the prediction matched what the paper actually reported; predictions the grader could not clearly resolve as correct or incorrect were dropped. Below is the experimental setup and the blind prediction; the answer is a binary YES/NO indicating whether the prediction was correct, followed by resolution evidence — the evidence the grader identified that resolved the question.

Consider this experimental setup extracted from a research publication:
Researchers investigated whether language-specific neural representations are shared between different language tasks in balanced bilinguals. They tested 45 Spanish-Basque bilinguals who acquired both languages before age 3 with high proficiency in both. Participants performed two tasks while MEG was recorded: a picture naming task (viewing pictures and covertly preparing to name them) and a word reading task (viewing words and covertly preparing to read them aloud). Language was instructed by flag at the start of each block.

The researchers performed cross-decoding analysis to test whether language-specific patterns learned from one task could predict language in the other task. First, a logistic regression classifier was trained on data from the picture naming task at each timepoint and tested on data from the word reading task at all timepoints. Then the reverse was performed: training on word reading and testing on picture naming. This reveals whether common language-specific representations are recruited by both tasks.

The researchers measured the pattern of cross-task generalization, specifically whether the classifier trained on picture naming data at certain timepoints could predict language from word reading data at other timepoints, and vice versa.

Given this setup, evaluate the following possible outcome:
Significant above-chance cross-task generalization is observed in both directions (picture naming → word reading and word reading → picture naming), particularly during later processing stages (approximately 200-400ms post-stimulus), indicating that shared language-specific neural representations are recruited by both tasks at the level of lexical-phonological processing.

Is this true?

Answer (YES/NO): NO